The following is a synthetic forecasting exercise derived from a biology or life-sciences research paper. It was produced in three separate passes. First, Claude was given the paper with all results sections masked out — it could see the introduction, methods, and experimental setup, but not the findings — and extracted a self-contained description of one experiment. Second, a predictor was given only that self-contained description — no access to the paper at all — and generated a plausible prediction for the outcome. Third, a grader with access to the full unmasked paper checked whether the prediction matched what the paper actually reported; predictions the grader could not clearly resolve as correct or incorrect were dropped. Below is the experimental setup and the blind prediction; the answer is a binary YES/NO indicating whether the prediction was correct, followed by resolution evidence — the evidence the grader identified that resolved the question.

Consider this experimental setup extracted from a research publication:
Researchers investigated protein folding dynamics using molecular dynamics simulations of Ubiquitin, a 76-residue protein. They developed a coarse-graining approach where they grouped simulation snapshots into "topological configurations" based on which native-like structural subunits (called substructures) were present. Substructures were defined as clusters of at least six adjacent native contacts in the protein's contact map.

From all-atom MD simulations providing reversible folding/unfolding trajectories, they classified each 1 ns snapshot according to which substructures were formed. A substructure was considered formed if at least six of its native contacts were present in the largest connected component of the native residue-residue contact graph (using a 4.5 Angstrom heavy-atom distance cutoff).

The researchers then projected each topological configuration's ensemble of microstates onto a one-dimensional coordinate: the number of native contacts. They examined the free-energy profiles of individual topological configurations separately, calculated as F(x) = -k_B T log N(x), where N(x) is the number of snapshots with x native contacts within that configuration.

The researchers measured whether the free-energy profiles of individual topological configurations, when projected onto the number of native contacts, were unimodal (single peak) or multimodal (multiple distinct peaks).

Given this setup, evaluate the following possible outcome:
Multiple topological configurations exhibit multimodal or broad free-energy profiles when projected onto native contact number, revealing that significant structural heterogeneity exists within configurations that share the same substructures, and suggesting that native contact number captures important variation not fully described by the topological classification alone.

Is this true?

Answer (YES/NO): NO